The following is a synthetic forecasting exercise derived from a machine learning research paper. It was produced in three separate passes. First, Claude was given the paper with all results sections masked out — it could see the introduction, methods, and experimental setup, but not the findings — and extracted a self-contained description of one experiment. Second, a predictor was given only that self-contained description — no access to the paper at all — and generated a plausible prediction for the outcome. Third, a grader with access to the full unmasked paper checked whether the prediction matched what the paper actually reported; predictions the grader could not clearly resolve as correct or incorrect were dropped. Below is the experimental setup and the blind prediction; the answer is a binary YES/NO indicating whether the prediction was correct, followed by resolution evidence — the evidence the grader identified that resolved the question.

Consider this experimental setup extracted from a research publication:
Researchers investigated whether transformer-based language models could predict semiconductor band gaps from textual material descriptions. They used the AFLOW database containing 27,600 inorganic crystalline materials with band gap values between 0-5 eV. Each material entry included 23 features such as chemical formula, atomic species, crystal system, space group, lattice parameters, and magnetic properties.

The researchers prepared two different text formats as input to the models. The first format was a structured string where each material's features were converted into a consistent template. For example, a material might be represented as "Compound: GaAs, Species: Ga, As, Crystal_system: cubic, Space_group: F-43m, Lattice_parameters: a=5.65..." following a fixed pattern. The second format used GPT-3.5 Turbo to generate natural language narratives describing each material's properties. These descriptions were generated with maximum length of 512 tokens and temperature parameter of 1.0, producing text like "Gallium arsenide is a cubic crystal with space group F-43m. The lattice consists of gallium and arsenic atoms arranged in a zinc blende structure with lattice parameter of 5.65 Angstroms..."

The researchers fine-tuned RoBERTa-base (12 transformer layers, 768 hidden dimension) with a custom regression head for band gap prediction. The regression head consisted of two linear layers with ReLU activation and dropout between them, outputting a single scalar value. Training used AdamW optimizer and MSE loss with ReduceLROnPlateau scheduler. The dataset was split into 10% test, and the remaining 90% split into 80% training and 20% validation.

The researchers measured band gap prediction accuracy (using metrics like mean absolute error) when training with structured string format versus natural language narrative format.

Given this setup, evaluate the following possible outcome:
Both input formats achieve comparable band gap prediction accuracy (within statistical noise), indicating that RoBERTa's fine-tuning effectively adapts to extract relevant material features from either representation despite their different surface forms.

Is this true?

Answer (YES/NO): NO